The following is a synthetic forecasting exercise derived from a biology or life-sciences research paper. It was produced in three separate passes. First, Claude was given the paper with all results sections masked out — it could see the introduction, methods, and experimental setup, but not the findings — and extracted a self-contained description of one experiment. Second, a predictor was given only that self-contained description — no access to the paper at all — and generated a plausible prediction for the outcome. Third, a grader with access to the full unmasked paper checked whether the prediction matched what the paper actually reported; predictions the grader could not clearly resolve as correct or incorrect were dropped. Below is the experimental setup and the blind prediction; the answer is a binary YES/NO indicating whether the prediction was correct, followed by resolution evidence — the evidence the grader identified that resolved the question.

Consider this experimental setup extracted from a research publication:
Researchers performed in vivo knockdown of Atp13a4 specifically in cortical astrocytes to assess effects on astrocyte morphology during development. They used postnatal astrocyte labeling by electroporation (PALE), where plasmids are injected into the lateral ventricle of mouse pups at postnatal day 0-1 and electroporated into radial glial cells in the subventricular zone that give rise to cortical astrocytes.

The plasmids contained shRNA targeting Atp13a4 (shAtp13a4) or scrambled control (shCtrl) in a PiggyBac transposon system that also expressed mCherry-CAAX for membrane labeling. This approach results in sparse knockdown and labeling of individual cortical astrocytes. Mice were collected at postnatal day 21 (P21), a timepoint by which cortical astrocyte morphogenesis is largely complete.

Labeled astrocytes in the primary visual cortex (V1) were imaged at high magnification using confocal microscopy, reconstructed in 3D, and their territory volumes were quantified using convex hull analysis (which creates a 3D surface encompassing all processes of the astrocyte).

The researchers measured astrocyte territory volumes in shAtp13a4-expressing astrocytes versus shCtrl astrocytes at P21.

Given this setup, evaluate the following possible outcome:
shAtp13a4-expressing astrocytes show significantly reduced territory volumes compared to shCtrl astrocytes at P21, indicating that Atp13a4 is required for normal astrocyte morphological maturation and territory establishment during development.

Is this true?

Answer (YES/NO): YES